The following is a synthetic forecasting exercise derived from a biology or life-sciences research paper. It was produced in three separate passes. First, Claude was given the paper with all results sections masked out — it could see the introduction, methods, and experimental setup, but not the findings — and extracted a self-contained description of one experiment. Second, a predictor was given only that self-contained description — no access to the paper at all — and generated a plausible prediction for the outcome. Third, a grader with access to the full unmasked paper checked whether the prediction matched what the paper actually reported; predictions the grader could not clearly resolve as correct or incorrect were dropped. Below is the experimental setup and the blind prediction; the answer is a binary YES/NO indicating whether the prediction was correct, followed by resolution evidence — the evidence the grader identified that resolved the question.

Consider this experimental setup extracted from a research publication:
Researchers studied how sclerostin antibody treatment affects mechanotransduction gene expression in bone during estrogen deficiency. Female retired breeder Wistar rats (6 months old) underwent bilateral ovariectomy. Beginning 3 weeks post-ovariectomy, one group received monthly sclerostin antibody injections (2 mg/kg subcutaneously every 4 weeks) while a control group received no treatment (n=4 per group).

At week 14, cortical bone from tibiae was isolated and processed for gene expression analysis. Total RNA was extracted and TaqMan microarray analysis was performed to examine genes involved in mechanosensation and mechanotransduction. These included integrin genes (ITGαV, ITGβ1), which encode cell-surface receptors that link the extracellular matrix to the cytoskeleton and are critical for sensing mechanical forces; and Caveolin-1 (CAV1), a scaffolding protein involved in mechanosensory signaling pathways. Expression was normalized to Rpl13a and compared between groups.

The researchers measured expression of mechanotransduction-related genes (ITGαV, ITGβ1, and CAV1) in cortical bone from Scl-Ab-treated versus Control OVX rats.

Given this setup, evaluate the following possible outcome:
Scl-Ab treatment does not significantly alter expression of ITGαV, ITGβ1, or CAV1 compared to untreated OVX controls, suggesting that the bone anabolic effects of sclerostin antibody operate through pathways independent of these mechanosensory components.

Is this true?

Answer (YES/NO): NO